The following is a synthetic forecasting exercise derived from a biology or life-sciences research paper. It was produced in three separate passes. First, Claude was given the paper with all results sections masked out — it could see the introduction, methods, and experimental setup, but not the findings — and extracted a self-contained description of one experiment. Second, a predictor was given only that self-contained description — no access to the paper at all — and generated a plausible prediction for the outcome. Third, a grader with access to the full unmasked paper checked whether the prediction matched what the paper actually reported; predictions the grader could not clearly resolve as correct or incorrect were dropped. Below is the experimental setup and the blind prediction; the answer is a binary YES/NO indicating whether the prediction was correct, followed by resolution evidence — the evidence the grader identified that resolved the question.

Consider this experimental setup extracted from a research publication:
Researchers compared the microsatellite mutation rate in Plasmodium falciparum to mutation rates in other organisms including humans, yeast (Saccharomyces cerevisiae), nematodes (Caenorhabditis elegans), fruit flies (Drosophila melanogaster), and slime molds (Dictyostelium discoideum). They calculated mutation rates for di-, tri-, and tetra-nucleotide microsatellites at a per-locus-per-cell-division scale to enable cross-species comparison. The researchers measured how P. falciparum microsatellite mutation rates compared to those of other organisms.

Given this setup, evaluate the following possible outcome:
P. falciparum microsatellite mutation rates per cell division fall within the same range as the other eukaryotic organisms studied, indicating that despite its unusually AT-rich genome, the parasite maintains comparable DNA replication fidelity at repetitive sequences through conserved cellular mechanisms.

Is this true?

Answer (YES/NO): NO